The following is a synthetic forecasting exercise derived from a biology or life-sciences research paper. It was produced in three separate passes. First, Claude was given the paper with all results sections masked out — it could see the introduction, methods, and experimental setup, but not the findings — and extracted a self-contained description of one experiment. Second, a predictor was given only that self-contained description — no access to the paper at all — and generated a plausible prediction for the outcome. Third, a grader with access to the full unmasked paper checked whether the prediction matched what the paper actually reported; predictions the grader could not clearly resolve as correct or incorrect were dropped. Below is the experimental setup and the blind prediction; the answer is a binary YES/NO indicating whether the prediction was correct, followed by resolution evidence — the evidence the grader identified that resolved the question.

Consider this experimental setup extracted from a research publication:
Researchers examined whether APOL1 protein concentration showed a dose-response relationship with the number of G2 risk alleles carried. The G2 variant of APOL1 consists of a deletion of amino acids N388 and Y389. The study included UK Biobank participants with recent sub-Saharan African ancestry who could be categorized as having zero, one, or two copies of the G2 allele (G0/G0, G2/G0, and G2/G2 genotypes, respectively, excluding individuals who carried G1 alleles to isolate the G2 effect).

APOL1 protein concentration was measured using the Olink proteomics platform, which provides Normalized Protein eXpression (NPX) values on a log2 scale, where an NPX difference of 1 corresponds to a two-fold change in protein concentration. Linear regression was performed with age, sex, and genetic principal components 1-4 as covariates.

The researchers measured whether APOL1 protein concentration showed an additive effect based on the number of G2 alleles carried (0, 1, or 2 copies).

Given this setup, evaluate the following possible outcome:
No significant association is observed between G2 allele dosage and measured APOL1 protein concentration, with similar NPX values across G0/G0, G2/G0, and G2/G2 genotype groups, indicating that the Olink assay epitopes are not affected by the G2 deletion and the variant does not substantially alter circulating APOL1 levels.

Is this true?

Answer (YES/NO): NO